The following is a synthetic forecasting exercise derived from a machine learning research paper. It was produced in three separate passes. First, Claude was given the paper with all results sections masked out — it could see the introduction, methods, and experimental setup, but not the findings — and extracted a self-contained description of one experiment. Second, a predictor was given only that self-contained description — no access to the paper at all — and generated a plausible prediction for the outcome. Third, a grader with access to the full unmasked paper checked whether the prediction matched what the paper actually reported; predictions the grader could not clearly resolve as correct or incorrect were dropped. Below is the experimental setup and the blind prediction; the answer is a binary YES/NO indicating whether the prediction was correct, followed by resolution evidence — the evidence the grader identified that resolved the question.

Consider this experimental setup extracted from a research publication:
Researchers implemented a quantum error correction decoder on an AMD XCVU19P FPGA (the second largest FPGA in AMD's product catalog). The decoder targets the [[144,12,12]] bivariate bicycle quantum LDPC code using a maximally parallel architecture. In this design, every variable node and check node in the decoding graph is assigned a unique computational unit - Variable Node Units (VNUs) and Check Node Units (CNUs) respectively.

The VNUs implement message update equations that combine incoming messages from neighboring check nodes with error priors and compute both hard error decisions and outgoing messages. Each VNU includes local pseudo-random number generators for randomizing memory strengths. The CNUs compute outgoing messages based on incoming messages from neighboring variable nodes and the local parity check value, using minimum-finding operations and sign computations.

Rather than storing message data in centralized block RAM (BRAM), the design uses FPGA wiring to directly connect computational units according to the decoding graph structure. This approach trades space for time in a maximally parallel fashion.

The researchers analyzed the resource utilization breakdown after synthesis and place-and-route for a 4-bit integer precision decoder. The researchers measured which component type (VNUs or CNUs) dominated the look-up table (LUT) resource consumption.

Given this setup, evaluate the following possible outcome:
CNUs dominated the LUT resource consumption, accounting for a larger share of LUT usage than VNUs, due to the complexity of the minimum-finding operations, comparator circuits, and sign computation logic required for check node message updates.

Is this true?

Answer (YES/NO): NO